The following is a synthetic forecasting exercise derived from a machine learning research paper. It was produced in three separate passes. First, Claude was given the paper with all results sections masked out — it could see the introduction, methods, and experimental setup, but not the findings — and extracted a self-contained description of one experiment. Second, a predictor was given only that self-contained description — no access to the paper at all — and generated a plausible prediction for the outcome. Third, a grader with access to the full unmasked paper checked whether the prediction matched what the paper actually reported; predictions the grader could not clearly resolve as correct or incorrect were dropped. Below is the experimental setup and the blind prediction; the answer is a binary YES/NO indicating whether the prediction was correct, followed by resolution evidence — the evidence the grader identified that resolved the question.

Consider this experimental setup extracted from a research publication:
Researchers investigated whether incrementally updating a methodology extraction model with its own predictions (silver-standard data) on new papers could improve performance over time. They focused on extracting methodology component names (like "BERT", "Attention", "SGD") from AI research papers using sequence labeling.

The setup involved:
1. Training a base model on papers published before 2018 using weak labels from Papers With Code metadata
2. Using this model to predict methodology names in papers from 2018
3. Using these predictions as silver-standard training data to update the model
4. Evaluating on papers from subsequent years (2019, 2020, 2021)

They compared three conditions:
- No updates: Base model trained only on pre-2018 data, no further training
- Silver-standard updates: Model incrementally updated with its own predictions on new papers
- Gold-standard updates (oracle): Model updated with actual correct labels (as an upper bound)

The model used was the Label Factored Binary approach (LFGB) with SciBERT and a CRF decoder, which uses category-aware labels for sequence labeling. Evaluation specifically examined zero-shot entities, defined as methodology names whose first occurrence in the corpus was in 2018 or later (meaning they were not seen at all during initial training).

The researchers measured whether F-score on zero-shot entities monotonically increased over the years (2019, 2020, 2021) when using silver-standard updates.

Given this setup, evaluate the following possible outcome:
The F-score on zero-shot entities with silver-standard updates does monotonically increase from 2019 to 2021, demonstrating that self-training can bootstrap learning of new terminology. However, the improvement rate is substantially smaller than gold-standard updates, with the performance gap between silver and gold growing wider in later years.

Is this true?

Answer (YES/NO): NO